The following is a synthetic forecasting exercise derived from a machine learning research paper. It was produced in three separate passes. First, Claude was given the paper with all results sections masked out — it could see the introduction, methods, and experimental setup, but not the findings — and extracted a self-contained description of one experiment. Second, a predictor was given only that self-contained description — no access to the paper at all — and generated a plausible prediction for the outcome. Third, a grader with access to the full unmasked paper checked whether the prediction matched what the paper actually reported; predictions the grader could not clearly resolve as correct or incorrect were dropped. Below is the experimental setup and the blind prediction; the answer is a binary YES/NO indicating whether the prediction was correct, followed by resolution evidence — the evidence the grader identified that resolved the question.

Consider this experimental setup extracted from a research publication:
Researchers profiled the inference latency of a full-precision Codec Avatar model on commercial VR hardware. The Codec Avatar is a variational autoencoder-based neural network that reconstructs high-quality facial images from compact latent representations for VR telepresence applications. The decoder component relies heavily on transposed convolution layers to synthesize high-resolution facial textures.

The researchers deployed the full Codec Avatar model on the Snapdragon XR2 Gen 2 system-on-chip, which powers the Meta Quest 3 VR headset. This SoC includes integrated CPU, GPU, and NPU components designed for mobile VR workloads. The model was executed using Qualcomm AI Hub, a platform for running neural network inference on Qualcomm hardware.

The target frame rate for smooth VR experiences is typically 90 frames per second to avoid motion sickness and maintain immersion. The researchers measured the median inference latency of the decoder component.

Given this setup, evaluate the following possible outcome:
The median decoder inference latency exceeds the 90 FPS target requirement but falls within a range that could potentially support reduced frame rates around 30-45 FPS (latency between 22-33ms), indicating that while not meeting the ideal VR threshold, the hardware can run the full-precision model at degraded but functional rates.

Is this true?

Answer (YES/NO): NO